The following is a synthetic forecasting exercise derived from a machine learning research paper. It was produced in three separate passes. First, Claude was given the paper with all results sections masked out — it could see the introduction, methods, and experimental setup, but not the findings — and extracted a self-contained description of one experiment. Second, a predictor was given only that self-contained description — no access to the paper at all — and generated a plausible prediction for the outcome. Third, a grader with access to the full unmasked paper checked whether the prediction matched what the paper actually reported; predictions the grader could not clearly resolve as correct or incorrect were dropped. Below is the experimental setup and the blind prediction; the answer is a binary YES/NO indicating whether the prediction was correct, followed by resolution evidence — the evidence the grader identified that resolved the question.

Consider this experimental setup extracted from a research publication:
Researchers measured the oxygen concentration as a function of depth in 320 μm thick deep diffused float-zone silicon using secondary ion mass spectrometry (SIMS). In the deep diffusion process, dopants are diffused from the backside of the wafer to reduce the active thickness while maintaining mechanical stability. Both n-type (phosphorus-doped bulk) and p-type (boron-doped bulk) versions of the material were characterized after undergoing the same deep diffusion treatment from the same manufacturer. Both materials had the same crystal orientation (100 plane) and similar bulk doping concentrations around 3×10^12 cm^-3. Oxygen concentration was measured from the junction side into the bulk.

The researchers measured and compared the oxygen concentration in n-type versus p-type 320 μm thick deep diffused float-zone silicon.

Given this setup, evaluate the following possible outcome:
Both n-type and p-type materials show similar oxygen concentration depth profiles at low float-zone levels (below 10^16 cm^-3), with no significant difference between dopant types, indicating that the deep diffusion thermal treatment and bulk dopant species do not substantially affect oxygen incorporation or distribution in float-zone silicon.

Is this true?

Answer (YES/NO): NO